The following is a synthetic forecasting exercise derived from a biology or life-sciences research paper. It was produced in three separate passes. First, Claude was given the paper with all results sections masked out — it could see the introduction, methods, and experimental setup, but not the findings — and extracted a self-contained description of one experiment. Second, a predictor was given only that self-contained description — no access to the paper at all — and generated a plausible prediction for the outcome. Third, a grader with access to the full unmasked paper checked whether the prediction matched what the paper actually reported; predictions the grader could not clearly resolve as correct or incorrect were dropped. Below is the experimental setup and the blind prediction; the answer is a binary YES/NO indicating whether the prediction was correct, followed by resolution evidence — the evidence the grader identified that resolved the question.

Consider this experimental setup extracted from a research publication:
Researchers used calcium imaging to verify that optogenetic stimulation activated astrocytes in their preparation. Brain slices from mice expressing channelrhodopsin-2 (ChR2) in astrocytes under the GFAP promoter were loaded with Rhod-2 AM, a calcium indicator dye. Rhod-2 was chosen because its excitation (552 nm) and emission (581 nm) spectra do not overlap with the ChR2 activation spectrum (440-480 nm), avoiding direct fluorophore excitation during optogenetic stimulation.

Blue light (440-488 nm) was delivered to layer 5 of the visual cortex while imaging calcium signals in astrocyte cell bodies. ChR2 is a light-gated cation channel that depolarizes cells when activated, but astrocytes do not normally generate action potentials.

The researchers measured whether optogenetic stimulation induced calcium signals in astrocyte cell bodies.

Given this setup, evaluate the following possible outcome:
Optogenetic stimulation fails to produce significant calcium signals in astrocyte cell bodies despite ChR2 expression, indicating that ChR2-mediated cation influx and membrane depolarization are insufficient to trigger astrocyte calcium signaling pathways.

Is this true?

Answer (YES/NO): NO